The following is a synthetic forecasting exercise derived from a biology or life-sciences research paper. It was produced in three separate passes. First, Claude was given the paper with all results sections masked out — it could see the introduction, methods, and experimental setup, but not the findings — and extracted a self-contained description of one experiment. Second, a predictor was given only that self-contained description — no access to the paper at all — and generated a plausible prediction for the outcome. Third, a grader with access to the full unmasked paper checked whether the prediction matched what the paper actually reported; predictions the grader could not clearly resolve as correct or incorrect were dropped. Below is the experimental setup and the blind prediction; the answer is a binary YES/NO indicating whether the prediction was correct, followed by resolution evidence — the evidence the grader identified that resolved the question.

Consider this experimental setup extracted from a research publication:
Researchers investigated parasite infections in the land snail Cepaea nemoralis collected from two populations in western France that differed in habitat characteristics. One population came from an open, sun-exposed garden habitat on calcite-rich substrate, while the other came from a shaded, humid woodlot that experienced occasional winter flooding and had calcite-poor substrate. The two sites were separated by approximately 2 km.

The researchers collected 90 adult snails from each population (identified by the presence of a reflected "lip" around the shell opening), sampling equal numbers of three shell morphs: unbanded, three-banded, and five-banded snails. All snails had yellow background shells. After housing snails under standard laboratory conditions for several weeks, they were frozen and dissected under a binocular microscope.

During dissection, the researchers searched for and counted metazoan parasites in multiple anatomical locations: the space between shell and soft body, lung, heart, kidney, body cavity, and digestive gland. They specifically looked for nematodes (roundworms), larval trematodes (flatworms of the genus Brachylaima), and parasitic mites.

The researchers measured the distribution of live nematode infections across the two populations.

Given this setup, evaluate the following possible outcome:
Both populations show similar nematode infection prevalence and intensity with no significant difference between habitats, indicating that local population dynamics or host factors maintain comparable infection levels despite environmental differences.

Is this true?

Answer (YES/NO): NO